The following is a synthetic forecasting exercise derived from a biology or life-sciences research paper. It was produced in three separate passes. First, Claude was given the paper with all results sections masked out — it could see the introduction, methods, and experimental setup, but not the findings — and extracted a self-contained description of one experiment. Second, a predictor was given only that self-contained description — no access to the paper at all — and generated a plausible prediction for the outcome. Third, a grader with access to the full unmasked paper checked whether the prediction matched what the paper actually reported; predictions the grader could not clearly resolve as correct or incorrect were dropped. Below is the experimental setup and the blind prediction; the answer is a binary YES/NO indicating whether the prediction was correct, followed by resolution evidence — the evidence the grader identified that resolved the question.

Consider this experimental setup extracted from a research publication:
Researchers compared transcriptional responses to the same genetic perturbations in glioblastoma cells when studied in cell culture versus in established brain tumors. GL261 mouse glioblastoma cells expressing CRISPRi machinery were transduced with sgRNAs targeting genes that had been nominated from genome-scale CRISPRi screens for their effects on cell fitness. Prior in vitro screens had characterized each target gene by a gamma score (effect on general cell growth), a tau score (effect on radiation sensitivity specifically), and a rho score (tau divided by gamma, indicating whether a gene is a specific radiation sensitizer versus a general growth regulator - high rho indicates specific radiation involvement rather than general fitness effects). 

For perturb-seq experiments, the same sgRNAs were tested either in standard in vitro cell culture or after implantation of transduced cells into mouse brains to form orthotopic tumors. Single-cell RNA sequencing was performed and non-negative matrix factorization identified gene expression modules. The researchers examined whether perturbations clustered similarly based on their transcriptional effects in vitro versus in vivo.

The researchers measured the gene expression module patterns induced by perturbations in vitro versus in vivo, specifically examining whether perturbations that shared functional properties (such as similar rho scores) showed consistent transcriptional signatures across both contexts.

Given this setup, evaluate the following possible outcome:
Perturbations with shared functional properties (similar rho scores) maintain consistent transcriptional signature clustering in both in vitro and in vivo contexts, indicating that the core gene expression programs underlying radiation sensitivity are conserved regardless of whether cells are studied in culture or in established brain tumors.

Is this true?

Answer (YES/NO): NO